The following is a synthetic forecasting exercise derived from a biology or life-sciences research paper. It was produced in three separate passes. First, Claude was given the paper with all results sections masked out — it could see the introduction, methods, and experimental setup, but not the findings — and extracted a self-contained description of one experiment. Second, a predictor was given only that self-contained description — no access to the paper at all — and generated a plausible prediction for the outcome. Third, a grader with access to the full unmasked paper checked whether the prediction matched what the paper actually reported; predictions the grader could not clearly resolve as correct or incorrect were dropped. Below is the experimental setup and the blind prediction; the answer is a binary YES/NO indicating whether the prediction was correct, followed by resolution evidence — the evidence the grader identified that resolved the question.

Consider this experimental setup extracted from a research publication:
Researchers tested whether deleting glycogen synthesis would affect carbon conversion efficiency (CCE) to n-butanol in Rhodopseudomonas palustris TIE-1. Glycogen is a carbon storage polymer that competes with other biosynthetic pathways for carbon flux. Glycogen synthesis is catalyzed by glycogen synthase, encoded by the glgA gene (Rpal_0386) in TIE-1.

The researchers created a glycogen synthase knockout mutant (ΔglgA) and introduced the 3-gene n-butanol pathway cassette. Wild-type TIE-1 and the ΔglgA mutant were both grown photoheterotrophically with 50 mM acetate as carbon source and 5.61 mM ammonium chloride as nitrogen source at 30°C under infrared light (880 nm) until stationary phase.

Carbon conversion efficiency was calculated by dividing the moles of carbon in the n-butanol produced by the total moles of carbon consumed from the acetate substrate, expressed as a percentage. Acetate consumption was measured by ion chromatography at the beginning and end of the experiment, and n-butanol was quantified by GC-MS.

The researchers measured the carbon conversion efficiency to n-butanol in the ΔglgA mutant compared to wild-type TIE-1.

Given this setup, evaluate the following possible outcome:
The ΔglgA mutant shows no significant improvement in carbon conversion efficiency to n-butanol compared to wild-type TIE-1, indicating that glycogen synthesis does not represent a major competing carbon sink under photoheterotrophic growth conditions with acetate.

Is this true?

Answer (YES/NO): NO